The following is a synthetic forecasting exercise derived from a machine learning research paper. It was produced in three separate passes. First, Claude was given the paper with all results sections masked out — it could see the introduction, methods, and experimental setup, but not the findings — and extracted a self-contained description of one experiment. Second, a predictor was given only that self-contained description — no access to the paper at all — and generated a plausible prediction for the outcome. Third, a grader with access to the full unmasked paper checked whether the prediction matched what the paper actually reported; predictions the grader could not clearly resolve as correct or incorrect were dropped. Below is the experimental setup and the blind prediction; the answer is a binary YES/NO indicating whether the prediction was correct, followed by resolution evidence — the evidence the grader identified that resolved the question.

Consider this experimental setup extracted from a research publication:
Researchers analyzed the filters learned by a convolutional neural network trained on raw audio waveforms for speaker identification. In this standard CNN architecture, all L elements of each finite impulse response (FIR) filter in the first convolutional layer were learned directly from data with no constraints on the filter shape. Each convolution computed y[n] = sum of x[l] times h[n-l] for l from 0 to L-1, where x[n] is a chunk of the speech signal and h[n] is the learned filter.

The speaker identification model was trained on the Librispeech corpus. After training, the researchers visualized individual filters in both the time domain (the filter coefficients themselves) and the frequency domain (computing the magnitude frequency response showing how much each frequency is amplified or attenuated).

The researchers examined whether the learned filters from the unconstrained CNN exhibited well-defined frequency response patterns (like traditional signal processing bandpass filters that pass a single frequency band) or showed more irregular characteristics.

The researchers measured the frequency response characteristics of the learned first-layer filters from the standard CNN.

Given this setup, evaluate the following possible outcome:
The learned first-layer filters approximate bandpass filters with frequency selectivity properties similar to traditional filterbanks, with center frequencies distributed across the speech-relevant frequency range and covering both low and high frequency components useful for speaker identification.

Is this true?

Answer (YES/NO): NO